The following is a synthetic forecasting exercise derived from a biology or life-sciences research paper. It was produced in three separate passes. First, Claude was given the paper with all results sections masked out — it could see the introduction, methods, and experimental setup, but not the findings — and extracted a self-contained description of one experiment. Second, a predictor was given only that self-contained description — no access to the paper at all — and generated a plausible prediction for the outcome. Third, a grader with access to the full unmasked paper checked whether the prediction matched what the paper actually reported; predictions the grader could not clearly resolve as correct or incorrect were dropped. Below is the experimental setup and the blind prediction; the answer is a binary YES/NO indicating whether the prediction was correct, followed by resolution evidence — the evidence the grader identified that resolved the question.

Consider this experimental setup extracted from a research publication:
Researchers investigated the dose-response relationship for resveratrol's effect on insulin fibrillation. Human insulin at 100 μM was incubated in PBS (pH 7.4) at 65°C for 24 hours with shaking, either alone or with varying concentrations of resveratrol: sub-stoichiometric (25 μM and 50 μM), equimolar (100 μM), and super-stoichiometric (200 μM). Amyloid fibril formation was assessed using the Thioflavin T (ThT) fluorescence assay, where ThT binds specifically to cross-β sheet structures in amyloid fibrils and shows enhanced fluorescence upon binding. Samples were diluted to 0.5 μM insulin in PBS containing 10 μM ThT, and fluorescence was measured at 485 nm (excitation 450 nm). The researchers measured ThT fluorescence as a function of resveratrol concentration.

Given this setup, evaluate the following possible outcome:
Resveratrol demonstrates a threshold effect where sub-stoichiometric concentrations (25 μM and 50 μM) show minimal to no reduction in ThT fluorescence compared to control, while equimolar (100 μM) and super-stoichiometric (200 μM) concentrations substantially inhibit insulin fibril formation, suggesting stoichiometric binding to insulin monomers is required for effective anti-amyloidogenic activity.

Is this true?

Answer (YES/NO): NO